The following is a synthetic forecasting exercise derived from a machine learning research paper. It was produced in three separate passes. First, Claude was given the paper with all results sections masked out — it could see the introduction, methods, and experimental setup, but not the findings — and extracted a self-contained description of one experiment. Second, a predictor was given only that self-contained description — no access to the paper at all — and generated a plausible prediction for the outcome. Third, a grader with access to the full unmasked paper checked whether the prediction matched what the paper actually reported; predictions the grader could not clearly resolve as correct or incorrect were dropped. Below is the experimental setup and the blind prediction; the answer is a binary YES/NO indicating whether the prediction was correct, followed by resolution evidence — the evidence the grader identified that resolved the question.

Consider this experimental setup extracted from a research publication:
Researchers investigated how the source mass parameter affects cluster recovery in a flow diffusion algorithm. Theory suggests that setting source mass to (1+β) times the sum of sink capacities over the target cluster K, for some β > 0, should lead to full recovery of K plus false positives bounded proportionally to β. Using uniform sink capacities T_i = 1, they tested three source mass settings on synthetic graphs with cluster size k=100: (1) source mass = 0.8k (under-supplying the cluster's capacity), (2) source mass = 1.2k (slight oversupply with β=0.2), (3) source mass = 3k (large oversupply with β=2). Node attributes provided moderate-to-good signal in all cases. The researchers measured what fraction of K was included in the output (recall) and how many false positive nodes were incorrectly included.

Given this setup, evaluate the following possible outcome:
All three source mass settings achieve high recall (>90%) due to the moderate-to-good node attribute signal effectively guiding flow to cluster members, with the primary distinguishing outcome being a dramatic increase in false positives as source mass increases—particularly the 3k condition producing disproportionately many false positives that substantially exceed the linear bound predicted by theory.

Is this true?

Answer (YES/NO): NO